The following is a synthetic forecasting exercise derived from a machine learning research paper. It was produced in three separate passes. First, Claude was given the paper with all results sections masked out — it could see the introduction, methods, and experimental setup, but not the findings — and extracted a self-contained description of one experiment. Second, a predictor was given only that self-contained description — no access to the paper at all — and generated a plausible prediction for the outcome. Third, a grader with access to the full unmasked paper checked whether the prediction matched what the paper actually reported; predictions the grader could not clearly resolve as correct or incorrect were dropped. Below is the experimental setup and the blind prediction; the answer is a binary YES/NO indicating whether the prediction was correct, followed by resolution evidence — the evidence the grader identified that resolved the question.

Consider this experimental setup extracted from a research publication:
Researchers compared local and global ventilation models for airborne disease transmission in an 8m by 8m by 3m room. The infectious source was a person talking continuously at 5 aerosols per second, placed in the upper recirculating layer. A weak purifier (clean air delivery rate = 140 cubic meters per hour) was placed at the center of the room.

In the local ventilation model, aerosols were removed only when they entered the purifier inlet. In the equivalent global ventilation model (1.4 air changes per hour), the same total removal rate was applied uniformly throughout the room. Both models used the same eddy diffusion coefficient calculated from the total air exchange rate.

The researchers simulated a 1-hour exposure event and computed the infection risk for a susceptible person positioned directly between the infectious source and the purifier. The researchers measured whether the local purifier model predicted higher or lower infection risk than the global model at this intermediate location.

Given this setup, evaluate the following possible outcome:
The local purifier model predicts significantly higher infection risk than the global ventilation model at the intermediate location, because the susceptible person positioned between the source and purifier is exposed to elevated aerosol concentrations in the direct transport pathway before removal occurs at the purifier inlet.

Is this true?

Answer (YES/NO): NO